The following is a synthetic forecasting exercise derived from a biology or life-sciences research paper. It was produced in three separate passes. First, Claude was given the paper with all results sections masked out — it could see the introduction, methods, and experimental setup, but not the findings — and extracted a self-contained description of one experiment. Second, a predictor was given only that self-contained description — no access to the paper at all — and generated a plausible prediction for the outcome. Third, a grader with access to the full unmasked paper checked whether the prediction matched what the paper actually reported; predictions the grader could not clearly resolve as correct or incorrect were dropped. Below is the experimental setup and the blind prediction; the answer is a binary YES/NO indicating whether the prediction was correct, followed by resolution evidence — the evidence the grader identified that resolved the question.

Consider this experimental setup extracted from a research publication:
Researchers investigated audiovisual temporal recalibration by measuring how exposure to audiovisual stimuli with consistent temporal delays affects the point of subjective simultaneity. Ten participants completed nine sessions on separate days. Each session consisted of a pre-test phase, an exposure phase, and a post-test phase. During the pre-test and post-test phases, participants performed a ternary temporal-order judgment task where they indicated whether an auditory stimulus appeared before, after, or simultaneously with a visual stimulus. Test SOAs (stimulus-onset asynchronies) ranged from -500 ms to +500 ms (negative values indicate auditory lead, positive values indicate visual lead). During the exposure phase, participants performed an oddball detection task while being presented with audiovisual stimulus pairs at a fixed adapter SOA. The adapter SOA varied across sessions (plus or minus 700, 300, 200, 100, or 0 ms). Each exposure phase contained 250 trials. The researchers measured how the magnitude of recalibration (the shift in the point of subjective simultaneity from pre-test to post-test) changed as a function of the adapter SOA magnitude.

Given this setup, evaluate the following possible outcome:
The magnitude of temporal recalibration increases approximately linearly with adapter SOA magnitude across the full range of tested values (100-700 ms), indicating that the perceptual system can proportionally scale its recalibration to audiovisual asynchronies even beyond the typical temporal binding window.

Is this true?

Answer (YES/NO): NO